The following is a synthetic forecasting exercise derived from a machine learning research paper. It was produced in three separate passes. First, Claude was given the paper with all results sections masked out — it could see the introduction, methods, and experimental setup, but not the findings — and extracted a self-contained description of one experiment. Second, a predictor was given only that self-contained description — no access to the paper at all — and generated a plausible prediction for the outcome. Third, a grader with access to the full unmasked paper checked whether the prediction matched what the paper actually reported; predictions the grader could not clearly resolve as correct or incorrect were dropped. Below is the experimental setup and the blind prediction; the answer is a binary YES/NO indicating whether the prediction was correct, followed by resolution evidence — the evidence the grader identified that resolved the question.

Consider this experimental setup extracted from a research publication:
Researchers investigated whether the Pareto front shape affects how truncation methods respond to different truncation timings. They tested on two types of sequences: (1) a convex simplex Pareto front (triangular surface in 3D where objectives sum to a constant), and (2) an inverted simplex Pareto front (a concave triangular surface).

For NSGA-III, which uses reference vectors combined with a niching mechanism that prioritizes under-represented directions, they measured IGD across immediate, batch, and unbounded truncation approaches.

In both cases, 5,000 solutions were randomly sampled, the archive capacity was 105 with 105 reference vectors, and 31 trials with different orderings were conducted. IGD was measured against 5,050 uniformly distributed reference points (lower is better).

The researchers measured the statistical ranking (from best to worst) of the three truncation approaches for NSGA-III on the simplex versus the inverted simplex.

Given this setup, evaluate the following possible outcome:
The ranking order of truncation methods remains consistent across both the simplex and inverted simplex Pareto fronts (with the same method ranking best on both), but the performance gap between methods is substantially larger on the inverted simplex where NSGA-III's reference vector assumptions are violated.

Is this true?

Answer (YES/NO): NO